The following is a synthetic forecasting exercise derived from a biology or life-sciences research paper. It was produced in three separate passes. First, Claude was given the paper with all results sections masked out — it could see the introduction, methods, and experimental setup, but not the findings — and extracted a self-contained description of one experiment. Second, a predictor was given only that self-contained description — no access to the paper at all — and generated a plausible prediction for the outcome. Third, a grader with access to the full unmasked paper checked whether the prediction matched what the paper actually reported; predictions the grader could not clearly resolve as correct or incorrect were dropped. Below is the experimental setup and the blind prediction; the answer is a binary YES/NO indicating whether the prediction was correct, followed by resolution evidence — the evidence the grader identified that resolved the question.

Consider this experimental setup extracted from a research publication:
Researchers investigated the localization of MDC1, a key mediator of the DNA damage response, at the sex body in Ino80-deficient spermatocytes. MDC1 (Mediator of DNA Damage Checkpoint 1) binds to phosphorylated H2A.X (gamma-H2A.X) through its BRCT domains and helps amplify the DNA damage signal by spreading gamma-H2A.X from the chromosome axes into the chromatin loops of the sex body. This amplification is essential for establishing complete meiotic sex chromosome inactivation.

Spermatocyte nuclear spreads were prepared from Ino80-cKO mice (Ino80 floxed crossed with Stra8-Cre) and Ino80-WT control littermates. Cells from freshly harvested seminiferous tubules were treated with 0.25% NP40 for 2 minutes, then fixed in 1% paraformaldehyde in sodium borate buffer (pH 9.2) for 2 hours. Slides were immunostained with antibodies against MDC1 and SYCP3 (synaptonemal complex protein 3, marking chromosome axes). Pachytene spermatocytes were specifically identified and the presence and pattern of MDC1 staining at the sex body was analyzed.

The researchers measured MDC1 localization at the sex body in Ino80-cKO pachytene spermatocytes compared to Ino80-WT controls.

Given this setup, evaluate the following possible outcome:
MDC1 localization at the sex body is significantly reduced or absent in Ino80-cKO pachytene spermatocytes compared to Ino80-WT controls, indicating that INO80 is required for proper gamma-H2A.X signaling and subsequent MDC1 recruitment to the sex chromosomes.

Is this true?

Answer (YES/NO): YES